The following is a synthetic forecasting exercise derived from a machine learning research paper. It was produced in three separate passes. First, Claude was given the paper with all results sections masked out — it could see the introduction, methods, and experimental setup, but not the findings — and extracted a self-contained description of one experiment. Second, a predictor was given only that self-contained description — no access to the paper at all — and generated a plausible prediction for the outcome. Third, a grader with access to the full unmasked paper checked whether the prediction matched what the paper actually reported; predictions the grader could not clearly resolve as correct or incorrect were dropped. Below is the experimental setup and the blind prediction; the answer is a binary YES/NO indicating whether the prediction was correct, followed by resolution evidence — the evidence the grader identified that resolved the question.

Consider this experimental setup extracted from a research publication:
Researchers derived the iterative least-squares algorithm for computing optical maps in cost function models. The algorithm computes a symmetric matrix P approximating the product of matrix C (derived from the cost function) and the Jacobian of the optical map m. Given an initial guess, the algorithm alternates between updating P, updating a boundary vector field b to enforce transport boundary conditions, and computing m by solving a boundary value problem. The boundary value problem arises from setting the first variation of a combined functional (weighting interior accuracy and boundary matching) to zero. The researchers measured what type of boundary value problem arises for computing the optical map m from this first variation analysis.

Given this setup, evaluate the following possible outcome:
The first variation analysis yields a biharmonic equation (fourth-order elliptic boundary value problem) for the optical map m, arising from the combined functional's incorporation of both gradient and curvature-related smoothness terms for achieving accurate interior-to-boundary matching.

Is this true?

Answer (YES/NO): NO